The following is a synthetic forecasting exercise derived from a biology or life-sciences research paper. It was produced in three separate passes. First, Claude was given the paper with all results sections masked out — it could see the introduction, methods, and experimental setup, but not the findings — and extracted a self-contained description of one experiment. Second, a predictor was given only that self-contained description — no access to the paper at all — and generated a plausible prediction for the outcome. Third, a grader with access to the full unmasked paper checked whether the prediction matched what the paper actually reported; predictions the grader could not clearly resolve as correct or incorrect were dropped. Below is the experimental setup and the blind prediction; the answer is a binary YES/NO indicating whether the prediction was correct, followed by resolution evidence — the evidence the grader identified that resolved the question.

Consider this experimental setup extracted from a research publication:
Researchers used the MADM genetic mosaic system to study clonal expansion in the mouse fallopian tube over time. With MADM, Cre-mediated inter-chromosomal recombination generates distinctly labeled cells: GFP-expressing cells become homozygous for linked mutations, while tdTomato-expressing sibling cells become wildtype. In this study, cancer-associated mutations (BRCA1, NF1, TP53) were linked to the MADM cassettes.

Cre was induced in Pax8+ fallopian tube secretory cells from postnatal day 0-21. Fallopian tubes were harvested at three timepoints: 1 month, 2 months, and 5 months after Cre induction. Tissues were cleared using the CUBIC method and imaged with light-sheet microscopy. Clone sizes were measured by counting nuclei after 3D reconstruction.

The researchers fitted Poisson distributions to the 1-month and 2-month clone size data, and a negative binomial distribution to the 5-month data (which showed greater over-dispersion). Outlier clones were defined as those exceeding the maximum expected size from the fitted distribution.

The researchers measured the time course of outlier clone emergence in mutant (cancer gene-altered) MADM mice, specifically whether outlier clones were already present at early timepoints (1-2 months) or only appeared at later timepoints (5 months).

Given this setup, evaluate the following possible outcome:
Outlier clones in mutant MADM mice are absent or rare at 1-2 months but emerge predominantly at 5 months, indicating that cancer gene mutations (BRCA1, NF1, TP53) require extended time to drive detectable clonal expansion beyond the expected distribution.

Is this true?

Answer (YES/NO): NO